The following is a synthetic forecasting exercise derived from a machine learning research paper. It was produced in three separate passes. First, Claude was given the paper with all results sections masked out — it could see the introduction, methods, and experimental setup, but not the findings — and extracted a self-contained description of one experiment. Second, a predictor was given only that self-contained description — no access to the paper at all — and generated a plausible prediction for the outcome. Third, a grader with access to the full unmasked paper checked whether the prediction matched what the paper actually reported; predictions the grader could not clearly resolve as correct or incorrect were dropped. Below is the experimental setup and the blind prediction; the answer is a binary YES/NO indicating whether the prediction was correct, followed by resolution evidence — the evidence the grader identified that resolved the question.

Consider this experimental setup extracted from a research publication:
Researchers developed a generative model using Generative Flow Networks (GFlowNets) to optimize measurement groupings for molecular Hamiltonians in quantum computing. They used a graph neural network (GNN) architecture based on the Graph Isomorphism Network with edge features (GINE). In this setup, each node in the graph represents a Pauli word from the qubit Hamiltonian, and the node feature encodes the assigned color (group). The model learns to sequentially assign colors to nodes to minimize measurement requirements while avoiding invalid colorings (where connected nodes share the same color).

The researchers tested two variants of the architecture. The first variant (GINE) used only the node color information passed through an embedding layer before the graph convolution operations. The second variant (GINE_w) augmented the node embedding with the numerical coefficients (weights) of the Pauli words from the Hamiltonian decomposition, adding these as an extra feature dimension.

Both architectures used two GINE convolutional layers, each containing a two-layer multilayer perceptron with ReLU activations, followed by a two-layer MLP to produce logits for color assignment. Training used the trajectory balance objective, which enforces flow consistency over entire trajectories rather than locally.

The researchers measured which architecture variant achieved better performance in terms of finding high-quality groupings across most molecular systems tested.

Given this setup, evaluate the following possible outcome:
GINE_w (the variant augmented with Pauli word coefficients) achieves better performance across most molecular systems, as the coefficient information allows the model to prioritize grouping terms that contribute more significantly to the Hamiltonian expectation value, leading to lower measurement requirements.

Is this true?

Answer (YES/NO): YES